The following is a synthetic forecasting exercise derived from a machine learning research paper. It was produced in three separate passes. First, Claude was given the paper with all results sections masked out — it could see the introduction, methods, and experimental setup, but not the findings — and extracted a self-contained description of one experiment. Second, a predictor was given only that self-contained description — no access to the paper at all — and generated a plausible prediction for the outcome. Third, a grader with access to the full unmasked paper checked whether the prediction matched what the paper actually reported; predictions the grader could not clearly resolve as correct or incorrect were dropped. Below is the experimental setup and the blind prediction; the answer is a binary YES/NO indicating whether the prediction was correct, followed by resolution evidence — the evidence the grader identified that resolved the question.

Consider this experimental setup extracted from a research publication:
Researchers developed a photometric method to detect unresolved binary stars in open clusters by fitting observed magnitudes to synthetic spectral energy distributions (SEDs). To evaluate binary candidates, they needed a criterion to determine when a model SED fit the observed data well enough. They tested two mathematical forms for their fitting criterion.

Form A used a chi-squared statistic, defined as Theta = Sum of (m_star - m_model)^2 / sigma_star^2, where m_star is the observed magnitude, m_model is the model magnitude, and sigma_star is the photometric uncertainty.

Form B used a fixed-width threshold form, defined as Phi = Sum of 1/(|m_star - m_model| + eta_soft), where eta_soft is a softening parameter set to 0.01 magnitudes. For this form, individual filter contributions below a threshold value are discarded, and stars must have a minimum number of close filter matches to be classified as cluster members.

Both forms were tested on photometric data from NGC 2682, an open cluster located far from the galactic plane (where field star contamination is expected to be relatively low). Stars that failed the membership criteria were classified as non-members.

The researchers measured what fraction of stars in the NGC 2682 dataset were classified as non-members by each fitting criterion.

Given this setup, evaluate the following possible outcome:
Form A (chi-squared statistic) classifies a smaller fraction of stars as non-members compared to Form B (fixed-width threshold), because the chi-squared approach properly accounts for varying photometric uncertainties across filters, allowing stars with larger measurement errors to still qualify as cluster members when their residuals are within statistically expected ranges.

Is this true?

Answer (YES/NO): NO